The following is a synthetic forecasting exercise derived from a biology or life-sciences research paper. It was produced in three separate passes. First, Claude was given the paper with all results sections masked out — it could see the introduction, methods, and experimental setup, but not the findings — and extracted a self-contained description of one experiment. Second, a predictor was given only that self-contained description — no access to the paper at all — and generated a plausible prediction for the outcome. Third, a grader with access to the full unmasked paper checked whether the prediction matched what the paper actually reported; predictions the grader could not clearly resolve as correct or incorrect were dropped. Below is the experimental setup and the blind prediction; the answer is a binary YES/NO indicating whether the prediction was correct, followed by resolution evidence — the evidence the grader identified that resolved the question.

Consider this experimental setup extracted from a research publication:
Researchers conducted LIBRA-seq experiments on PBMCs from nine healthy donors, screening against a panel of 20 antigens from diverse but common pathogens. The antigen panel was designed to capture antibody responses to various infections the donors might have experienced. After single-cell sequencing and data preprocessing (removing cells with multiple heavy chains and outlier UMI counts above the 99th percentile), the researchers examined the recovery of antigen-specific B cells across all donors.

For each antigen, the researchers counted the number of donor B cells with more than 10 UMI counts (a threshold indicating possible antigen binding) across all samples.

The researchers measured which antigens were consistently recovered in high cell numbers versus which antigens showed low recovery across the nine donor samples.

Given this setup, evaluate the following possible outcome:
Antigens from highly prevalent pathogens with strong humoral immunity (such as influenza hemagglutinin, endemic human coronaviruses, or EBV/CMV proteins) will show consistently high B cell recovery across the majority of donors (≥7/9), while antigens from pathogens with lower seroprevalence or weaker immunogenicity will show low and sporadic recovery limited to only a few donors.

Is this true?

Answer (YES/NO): NO